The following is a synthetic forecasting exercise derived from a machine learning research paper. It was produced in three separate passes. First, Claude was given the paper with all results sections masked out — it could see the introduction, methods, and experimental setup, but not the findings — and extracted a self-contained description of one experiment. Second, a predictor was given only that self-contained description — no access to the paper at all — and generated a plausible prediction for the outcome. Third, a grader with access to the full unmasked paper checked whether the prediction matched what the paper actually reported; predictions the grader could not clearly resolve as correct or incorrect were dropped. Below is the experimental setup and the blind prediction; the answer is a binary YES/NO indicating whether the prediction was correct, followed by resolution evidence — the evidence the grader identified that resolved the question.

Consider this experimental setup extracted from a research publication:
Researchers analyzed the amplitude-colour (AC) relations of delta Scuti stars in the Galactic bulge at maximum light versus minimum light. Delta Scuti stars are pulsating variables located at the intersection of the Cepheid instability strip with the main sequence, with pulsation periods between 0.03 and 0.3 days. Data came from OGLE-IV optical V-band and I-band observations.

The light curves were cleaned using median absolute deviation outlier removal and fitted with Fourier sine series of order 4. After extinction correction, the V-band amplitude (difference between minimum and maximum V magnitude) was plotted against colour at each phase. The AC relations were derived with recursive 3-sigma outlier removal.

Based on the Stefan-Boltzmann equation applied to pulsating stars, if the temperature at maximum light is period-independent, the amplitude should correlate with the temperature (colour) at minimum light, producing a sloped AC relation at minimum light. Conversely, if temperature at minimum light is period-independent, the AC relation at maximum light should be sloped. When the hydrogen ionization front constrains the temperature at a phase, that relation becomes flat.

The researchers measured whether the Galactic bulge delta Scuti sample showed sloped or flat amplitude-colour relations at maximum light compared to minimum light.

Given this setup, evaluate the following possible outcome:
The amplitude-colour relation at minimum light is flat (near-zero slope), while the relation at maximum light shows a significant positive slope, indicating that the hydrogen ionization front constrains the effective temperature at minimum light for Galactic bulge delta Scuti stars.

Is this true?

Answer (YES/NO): NO